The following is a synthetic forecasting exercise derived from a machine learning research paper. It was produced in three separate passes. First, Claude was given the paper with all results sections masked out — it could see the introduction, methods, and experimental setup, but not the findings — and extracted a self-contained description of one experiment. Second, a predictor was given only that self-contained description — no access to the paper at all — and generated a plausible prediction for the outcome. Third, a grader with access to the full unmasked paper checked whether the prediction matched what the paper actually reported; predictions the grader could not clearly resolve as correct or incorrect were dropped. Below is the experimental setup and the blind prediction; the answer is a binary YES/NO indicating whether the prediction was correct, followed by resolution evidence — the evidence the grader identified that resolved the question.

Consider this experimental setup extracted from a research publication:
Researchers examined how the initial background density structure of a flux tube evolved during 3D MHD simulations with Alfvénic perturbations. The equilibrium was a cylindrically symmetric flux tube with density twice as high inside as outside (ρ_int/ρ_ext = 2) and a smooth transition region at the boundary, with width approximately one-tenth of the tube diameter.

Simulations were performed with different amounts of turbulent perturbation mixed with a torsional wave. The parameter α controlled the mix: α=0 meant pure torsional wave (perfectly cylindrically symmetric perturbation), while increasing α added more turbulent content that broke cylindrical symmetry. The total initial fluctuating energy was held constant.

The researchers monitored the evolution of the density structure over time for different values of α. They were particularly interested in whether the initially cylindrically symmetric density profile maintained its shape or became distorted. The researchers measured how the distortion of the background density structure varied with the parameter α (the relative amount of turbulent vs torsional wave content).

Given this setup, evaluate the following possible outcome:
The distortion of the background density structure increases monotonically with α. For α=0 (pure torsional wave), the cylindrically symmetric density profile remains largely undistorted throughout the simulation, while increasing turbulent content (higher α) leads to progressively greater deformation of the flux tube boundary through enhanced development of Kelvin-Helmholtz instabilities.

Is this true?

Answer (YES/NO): NO